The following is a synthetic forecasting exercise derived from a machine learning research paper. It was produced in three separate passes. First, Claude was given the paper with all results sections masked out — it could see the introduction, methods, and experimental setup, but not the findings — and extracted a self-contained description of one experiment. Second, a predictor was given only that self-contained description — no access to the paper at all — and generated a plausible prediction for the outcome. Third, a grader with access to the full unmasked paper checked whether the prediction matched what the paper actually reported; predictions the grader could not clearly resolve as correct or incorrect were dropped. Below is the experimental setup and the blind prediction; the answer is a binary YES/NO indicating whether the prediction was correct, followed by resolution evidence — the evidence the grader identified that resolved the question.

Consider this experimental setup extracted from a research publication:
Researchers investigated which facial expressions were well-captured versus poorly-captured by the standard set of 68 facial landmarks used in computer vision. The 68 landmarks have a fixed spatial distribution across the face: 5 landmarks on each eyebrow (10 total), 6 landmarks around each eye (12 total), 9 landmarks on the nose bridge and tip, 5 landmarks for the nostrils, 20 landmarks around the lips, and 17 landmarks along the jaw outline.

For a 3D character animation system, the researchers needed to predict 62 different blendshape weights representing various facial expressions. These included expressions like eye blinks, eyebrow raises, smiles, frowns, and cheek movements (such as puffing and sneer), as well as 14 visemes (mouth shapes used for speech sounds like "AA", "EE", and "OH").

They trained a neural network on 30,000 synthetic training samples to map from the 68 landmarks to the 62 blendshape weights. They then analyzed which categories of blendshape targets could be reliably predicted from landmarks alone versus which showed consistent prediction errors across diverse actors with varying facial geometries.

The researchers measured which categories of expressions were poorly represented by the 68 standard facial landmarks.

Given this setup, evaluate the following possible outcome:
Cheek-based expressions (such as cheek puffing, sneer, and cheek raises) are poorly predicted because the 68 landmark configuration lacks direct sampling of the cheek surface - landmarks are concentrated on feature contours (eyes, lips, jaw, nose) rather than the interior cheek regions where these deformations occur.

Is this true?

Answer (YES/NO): YES